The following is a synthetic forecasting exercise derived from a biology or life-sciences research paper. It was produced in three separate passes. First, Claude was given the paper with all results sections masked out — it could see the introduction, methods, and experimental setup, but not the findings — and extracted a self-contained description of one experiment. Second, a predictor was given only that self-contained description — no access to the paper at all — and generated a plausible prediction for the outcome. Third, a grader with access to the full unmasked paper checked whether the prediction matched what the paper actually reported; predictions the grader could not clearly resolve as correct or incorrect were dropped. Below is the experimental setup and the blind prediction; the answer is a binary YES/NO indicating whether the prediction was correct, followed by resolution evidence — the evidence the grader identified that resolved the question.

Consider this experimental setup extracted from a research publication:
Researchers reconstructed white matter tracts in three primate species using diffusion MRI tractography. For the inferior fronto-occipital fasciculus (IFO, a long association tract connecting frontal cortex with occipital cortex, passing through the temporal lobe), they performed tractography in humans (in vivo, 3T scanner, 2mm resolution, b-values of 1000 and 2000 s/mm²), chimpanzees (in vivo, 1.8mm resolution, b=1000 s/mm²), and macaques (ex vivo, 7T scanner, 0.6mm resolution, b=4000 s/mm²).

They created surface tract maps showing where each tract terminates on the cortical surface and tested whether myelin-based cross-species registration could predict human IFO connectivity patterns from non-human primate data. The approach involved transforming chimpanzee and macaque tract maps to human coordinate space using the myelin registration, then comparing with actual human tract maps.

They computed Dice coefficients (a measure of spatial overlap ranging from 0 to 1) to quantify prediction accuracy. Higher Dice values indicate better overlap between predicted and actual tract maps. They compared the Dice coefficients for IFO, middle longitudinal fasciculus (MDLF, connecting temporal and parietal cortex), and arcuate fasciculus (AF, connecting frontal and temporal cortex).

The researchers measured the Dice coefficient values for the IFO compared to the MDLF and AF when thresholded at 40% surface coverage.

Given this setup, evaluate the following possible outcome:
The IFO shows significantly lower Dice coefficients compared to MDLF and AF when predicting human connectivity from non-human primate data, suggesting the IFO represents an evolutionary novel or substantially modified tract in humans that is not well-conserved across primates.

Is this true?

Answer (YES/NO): NO